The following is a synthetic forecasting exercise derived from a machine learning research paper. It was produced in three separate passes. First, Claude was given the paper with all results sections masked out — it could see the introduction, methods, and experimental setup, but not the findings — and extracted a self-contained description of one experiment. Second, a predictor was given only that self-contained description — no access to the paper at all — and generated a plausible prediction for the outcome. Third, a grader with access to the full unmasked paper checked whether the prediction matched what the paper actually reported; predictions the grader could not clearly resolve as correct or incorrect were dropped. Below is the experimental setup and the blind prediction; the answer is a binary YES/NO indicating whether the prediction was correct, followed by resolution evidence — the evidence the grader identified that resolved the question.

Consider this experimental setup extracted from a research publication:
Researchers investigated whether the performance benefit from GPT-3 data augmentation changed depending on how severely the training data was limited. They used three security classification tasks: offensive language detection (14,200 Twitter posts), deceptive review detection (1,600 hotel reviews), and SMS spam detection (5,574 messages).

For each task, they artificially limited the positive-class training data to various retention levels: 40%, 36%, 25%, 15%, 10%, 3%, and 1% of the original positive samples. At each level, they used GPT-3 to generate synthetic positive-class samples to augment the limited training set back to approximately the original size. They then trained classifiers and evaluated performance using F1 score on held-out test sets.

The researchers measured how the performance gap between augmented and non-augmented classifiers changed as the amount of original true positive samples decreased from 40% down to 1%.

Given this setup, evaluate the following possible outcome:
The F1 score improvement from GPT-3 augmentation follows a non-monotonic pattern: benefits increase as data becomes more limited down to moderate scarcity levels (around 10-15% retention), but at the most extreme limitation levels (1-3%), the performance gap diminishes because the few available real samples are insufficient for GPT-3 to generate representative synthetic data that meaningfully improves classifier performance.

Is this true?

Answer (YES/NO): NO